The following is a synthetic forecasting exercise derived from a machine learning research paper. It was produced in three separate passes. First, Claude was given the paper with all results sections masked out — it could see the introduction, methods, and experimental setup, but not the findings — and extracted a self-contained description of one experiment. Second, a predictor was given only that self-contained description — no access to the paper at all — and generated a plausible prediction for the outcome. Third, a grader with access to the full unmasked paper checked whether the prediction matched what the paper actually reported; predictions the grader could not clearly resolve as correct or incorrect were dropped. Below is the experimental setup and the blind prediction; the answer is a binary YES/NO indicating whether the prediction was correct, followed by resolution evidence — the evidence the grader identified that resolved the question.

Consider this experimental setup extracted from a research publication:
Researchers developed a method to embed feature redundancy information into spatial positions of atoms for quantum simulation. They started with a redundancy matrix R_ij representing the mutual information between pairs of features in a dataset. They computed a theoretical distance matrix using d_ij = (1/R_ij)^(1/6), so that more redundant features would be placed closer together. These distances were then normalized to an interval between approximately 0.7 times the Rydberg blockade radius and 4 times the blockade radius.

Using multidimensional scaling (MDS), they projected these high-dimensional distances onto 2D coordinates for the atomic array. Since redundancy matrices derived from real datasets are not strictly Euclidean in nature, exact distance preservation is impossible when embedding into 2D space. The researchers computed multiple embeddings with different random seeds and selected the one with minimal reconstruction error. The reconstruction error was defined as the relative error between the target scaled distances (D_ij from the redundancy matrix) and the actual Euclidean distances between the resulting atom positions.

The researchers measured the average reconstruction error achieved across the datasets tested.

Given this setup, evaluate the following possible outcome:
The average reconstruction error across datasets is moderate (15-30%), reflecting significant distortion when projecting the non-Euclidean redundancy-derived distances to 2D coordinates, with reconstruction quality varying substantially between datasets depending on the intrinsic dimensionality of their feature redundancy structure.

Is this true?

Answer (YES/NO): NO